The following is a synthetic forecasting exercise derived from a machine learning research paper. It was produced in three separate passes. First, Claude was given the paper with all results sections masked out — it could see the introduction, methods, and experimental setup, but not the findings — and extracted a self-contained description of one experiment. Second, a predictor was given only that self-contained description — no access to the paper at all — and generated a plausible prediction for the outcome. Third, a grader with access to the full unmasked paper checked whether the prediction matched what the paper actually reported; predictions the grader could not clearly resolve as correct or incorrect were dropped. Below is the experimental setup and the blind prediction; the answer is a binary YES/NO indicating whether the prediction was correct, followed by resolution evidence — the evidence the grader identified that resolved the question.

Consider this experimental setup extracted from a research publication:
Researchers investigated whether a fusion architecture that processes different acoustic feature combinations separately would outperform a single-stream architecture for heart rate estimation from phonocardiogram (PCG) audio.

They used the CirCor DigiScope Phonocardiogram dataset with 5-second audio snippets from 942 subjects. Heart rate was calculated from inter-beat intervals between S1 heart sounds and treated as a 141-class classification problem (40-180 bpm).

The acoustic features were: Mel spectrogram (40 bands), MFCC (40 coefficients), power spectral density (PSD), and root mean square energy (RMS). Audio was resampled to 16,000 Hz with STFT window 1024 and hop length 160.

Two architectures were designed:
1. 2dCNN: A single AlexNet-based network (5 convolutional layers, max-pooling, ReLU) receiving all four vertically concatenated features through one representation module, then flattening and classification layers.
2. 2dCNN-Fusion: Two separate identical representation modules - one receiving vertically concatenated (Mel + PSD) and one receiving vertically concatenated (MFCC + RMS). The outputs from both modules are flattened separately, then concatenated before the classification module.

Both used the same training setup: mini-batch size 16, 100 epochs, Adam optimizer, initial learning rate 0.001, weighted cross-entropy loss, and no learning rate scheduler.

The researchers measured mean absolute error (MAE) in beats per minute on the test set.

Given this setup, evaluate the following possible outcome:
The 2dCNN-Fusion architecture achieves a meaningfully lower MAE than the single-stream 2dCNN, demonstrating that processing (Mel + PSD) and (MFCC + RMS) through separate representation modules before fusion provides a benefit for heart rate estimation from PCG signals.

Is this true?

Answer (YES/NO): NO